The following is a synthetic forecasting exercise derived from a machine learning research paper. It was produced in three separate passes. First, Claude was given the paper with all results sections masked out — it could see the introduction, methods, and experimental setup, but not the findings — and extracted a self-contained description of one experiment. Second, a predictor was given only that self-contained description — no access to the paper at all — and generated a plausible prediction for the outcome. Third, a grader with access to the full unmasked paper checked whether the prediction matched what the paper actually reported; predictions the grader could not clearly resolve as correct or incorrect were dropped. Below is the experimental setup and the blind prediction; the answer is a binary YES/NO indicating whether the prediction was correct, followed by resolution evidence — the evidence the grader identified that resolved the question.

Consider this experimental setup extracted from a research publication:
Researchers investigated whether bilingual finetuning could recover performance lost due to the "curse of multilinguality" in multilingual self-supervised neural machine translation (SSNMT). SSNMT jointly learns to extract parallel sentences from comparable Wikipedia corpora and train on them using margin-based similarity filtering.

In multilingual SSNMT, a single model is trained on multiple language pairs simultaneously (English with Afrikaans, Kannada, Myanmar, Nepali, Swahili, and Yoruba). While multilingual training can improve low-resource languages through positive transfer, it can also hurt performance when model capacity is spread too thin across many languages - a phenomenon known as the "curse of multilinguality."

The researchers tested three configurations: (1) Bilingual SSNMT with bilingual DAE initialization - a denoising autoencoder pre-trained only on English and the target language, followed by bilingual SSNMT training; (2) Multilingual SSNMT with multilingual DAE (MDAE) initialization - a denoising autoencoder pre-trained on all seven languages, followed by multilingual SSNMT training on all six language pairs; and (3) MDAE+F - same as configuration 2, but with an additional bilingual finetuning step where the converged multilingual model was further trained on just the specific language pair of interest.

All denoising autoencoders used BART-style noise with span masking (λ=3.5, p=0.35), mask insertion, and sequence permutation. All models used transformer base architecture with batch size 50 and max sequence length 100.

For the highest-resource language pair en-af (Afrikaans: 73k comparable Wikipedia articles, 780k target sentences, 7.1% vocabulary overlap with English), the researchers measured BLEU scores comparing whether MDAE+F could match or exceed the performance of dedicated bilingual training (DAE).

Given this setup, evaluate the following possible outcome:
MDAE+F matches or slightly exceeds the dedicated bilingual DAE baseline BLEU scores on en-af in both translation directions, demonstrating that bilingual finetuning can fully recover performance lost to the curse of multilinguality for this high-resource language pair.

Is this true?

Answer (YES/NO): NO